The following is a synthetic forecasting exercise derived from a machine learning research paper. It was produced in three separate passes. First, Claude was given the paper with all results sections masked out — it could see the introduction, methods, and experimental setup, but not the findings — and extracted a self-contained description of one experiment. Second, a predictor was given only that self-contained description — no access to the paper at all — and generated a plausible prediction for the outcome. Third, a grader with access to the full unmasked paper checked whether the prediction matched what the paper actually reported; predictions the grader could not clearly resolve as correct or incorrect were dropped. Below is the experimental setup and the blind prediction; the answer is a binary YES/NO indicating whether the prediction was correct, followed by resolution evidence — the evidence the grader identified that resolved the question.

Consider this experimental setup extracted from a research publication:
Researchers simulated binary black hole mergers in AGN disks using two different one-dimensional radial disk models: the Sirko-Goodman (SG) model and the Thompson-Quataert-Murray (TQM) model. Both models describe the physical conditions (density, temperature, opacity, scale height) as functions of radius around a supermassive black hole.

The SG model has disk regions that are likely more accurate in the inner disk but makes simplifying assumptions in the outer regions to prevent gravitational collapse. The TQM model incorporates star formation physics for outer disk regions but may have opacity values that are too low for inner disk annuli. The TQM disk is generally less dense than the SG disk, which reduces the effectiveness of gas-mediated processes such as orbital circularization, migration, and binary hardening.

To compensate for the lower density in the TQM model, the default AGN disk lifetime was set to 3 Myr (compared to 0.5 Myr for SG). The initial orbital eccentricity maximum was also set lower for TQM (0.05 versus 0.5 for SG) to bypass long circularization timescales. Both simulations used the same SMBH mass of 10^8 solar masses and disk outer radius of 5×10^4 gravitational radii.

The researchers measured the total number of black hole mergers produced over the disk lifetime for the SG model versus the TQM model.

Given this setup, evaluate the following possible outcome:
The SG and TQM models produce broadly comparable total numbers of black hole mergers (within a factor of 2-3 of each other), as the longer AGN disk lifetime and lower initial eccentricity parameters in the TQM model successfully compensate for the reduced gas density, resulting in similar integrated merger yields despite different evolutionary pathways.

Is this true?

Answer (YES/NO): NO